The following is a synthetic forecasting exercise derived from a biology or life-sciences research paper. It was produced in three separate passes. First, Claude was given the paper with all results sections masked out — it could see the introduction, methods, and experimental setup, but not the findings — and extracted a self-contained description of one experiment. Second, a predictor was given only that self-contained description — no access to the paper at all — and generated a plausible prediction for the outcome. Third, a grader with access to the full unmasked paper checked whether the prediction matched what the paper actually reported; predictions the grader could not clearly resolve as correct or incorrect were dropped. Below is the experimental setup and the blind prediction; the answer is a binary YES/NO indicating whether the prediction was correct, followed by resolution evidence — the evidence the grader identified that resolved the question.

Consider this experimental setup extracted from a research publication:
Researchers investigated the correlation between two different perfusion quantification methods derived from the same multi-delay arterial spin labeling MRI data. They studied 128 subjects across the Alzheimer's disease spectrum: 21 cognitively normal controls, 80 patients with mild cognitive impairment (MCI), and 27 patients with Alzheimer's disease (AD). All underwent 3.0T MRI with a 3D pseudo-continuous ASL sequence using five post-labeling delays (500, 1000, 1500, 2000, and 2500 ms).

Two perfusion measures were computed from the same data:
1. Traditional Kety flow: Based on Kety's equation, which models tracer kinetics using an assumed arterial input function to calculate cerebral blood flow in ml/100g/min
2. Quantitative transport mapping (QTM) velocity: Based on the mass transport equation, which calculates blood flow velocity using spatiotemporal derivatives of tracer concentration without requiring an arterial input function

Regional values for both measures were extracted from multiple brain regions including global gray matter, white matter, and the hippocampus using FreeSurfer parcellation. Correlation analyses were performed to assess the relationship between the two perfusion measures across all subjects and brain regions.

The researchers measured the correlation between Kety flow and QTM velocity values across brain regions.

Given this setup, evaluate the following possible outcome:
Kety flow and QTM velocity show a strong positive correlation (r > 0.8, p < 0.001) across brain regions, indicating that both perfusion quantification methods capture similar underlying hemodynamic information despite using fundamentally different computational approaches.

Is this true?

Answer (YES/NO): NO